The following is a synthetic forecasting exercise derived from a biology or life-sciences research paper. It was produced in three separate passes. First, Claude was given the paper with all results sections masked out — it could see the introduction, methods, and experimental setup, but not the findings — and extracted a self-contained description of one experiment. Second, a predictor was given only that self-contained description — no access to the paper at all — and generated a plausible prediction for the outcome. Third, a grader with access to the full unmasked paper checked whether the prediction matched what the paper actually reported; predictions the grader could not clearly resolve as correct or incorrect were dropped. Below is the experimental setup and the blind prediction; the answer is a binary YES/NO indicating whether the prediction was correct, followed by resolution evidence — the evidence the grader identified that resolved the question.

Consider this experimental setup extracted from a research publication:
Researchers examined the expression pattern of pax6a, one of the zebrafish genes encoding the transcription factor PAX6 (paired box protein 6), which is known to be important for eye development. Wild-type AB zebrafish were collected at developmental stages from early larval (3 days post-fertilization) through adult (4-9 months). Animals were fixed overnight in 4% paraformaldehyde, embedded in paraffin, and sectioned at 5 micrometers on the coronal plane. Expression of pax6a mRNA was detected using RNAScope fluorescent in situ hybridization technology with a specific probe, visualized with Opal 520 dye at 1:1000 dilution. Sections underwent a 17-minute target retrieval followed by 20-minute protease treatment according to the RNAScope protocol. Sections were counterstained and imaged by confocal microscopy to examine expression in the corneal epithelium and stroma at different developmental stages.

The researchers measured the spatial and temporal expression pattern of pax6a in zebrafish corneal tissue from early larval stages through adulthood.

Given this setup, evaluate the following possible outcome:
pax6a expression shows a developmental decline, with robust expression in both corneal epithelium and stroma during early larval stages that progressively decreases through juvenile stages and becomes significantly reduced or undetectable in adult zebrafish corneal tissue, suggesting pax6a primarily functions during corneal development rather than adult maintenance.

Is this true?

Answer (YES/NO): NO